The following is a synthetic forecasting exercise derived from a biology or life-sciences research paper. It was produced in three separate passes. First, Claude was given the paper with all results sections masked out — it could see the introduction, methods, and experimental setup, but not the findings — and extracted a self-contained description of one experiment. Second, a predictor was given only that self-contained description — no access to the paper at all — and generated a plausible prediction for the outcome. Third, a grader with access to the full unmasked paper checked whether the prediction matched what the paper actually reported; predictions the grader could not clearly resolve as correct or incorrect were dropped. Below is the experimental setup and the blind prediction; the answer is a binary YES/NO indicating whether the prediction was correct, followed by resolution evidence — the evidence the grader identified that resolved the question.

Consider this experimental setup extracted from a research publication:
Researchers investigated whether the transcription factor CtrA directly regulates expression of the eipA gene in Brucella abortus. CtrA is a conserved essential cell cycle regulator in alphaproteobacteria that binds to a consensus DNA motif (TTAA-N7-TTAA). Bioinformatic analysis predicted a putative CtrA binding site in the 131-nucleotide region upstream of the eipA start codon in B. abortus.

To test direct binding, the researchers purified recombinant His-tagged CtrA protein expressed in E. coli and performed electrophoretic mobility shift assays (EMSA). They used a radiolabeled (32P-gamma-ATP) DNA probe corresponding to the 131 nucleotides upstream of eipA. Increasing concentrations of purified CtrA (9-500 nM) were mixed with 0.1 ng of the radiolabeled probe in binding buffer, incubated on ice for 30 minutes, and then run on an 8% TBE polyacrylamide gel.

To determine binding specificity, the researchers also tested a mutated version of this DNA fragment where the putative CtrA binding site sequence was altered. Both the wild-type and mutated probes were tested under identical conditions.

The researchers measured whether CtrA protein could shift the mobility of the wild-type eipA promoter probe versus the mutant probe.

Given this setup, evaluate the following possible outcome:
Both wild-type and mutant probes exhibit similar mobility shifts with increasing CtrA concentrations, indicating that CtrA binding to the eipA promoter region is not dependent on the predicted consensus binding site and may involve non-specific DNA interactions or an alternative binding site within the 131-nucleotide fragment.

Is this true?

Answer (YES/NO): NO